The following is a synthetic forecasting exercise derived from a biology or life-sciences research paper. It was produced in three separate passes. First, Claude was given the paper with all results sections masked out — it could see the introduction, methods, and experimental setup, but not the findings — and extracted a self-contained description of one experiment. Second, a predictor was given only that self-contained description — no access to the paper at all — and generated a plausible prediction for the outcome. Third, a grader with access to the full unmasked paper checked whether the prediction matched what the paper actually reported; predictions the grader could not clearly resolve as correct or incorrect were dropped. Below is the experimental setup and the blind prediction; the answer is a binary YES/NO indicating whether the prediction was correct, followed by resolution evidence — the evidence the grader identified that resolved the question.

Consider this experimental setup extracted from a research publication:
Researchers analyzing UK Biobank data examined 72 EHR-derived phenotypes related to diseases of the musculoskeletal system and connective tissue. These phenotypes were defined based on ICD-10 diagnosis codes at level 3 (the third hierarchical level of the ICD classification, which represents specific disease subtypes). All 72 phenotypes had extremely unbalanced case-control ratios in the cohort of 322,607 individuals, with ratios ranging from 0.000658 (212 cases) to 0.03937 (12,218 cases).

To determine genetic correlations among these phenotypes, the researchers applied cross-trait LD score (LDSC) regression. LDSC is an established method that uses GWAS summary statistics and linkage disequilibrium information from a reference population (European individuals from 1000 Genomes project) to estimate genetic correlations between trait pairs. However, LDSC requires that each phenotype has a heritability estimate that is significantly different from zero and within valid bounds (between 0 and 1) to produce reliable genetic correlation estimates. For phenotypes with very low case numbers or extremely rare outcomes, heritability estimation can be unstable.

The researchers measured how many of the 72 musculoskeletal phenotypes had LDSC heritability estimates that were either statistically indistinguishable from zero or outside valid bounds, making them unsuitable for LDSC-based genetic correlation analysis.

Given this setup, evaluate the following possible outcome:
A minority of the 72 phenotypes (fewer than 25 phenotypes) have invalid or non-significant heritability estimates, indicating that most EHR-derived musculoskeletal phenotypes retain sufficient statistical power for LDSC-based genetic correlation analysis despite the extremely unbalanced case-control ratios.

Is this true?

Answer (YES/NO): YES